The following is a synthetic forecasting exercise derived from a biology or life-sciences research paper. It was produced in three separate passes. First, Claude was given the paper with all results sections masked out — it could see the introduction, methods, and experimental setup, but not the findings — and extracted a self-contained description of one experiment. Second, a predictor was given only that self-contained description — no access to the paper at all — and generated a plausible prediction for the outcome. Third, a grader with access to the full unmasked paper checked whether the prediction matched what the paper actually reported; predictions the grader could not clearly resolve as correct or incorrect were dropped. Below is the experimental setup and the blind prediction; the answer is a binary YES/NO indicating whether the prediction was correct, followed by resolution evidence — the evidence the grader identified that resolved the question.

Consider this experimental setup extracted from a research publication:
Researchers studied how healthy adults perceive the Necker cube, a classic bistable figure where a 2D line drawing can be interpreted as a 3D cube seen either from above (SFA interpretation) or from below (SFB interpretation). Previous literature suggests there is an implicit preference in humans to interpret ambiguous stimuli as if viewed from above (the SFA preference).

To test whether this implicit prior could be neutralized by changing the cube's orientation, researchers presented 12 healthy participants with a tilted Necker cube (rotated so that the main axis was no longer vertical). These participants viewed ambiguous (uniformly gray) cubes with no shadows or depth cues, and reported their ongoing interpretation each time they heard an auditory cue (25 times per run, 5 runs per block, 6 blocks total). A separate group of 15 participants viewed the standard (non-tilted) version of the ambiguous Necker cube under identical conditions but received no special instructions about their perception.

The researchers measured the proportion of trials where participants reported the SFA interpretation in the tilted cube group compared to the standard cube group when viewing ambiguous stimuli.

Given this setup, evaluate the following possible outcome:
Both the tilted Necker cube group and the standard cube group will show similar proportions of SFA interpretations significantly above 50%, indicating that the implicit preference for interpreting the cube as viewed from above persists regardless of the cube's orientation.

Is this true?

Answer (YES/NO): NO